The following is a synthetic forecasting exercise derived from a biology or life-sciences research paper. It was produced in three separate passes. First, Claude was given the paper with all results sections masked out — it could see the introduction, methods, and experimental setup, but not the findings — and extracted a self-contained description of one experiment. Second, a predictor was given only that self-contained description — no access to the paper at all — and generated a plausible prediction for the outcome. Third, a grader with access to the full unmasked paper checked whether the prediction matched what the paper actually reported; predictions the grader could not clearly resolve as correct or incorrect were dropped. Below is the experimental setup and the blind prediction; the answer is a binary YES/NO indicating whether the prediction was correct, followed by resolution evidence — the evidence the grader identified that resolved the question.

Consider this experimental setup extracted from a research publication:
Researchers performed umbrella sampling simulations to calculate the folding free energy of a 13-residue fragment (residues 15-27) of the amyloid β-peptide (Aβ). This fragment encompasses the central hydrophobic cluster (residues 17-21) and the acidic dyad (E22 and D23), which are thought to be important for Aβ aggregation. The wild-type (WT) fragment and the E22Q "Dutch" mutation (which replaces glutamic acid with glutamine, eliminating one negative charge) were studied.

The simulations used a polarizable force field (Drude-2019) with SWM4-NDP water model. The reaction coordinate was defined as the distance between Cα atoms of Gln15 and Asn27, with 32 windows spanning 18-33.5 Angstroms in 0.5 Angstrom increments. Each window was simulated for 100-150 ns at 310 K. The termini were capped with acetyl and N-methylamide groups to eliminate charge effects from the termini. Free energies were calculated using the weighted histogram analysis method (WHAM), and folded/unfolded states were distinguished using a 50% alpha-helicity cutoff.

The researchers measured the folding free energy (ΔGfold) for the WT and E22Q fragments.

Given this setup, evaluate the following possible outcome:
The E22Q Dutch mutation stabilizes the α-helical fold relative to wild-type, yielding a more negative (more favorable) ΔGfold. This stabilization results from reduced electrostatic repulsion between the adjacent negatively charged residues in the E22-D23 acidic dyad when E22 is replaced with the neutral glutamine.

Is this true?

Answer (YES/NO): YES